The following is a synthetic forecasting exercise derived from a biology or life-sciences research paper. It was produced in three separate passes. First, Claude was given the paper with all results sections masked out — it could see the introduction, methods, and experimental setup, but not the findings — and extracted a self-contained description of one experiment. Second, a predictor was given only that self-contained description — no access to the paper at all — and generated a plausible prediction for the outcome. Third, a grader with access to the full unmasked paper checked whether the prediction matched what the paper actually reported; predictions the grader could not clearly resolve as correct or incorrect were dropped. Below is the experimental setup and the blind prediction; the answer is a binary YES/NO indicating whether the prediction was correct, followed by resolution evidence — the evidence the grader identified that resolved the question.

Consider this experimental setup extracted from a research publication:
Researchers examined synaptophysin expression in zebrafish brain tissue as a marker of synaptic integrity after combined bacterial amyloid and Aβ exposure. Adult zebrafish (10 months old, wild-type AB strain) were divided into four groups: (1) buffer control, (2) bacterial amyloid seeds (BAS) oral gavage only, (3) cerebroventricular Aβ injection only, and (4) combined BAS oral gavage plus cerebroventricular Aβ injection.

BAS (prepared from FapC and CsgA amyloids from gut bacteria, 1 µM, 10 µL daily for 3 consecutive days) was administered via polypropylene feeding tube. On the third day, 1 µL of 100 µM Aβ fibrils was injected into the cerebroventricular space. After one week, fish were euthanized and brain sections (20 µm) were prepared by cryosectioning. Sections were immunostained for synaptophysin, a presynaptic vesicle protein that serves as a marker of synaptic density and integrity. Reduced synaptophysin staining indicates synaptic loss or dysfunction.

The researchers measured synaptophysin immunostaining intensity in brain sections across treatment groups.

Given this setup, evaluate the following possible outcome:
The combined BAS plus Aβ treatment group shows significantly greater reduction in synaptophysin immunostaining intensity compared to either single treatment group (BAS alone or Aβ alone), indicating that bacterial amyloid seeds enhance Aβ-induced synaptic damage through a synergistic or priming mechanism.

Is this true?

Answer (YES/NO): YES